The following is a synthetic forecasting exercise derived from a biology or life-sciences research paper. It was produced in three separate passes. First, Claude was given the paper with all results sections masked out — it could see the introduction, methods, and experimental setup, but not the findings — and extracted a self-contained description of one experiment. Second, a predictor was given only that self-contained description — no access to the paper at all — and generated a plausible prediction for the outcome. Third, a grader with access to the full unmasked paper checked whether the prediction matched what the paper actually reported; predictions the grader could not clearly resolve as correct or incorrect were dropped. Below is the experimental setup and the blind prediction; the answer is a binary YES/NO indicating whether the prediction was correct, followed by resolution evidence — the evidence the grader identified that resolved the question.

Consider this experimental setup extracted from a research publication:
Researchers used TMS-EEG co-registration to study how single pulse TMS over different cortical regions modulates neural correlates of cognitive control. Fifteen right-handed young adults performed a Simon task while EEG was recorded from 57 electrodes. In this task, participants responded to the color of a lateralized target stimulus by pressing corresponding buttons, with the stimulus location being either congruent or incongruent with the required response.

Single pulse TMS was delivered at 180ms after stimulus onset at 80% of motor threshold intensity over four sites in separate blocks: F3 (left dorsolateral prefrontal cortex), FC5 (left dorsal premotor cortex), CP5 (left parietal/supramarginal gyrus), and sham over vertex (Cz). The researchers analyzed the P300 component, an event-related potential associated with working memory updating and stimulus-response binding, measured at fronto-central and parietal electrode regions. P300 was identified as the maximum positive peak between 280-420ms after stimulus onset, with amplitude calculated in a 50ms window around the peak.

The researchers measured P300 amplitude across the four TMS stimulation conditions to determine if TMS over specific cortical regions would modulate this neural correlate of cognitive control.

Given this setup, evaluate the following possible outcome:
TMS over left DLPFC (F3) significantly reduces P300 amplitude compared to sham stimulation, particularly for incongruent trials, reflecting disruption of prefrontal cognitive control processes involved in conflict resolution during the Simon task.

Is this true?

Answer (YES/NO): NO